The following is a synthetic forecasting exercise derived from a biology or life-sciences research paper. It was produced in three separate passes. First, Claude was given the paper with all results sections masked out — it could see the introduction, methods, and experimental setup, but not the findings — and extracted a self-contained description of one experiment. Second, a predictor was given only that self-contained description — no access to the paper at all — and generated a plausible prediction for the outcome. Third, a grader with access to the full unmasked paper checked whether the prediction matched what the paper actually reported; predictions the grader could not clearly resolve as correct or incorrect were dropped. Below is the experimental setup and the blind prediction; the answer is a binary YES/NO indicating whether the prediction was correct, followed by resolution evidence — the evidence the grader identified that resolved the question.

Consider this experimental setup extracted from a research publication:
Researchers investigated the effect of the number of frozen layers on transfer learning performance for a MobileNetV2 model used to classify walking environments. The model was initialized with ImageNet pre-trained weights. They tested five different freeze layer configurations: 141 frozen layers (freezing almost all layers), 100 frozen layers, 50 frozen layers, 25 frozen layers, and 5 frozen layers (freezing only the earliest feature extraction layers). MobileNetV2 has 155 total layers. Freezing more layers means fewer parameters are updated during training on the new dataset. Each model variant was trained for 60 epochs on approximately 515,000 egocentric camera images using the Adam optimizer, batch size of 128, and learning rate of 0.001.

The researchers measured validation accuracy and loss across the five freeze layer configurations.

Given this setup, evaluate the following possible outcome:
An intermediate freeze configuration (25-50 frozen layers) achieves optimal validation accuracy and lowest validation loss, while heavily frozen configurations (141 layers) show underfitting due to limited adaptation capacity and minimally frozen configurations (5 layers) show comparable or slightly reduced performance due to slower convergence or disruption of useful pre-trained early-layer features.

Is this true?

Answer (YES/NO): NO